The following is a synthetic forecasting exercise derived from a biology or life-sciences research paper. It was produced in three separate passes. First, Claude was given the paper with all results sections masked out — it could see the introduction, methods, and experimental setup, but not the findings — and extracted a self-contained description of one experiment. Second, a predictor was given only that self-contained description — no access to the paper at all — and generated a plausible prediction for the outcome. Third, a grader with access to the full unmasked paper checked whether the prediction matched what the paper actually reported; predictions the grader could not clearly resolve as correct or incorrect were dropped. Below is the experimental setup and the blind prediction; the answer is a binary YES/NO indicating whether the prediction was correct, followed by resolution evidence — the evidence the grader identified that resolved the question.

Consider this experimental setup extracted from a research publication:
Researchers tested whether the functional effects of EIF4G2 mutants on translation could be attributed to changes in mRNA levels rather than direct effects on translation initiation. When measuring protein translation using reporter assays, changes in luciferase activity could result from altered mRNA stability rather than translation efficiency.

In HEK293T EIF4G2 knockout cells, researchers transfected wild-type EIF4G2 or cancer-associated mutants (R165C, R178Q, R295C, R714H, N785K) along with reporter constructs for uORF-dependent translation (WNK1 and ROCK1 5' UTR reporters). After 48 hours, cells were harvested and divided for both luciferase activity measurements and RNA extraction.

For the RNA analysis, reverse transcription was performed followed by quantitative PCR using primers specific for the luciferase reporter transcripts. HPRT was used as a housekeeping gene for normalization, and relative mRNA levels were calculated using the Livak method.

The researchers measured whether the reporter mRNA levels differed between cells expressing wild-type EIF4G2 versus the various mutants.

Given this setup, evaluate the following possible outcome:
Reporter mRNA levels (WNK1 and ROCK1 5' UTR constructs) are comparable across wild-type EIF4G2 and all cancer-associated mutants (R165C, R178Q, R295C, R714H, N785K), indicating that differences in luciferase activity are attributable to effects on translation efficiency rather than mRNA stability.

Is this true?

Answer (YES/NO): YES